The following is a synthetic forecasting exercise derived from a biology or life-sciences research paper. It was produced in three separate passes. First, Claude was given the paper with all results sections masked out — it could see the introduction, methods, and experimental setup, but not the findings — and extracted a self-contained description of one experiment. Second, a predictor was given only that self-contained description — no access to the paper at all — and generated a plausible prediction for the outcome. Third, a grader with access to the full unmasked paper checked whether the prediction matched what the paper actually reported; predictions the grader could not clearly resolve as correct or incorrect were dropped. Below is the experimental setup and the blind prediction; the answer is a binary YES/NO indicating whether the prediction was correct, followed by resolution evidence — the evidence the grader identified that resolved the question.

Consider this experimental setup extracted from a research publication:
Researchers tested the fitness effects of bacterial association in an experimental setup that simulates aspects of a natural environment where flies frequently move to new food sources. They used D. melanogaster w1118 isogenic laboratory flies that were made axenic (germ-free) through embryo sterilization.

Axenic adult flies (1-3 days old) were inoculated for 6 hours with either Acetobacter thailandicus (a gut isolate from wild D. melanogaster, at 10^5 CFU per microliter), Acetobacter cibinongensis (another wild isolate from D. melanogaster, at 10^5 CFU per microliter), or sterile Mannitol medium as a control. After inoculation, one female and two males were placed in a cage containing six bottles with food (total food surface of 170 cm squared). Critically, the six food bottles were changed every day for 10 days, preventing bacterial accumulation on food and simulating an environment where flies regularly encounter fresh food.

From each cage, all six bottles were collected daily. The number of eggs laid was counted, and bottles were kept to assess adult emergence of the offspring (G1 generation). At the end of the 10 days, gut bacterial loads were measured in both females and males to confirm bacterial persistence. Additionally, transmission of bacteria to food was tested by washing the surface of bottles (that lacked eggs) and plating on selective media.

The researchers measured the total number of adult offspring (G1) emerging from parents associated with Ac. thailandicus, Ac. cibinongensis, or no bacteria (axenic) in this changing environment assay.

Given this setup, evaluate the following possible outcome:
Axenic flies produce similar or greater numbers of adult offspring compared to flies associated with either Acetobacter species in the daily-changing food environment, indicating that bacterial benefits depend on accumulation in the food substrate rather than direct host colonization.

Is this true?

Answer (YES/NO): YES